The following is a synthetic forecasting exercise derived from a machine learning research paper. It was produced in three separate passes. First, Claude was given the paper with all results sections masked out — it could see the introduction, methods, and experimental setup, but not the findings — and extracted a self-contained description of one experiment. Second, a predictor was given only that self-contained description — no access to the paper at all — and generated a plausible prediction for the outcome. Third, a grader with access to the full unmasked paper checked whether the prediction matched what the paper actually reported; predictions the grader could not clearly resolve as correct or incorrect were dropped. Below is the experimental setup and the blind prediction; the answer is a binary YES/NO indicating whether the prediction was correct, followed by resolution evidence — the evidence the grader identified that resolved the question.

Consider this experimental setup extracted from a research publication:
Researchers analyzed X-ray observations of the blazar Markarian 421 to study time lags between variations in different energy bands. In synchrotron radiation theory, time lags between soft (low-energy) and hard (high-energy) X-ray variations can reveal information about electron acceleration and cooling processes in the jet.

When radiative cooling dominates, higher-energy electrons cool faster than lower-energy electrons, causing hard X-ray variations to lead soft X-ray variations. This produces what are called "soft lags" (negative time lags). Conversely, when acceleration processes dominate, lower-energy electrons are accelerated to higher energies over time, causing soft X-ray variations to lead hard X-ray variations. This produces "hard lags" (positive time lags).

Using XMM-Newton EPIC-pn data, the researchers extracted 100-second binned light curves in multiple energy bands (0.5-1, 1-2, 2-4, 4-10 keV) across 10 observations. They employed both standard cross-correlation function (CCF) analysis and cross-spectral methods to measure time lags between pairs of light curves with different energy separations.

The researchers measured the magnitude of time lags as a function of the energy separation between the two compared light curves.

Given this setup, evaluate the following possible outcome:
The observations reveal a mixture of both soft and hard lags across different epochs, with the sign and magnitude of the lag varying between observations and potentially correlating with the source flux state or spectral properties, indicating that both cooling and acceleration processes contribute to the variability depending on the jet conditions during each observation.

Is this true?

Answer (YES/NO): YES